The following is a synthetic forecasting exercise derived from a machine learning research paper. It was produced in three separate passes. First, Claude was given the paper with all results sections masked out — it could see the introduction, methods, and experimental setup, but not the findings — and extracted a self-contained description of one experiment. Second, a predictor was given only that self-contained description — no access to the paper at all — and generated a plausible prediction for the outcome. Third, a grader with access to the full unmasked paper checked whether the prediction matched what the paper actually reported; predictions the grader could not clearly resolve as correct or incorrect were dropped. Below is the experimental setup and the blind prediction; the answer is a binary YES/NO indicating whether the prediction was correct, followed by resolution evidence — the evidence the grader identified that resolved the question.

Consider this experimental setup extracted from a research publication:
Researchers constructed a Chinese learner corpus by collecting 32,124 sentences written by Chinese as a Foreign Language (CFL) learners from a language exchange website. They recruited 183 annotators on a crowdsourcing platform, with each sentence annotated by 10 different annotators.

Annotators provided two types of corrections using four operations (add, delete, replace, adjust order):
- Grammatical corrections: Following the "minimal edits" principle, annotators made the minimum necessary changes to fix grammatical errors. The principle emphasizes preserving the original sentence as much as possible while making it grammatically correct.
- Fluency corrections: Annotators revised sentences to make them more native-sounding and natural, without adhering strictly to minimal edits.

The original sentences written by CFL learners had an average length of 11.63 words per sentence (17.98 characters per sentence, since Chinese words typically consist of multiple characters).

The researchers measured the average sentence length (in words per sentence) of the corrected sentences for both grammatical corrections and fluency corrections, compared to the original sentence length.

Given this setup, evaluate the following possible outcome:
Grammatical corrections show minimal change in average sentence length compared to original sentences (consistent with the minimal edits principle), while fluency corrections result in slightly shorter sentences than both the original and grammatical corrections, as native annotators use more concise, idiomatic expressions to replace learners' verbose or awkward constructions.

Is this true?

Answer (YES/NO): YES